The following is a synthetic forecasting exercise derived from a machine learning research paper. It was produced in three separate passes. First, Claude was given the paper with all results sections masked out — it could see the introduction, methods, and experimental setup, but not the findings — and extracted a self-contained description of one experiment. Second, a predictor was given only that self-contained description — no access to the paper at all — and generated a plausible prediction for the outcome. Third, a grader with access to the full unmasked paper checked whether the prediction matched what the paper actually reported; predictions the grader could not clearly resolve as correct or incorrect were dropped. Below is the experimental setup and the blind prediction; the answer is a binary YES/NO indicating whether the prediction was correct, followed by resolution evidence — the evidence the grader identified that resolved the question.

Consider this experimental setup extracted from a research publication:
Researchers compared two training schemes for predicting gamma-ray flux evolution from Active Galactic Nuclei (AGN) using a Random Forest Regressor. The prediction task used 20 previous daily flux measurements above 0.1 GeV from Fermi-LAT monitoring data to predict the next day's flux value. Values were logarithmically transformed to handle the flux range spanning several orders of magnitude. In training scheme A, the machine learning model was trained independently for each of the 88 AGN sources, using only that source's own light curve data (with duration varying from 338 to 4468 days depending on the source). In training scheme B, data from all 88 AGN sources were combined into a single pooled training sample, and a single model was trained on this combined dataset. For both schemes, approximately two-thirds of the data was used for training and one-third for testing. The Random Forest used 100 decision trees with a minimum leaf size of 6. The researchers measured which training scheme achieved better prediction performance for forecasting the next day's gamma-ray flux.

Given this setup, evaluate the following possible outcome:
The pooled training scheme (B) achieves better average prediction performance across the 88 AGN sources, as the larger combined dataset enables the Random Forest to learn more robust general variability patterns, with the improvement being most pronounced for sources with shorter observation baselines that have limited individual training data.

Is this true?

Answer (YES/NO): NO